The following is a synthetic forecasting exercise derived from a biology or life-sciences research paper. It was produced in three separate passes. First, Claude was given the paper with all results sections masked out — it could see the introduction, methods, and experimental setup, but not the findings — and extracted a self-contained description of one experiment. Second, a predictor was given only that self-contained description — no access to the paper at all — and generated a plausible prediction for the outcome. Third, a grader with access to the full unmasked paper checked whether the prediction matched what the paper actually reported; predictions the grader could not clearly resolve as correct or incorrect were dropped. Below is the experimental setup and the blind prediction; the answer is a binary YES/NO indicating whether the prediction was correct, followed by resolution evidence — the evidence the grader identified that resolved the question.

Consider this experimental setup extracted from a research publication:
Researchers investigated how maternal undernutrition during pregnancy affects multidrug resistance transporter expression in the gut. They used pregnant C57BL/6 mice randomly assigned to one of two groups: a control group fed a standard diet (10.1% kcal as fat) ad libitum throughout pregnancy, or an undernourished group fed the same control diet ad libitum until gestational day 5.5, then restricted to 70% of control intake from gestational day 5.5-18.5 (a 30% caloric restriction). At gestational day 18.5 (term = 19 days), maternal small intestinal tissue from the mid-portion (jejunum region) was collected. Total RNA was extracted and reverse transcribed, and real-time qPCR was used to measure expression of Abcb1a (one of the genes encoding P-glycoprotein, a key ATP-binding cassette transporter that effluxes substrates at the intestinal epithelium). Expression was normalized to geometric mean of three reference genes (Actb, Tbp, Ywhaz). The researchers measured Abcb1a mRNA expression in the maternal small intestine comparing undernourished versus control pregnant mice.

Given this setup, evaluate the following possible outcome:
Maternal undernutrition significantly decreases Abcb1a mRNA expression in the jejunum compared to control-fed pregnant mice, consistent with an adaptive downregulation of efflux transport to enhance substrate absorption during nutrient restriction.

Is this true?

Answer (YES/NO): NO